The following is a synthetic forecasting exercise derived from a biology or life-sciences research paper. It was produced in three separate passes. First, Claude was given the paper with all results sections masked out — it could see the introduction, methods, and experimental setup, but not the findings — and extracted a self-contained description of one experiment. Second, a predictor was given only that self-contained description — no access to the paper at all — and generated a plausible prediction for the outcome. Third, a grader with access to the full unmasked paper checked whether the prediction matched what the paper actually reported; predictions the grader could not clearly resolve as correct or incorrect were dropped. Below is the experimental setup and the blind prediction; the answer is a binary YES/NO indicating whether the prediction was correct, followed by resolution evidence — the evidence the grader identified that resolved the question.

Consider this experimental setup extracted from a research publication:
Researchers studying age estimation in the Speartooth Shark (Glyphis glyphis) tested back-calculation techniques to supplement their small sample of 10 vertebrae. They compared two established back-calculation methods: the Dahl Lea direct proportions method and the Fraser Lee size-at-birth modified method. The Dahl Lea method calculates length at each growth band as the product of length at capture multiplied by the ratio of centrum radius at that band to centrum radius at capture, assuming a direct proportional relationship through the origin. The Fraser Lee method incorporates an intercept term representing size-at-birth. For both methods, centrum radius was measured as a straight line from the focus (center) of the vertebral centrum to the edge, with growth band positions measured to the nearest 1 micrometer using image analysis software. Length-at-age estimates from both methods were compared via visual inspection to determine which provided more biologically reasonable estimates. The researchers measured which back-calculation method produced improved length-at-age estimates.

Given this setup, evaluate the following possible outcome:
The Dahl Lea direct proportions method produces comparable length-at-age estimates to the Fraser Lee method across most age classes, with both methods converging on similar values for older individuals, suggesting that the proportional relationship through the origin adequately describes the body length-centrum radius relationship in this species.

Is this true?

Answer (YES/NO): NO